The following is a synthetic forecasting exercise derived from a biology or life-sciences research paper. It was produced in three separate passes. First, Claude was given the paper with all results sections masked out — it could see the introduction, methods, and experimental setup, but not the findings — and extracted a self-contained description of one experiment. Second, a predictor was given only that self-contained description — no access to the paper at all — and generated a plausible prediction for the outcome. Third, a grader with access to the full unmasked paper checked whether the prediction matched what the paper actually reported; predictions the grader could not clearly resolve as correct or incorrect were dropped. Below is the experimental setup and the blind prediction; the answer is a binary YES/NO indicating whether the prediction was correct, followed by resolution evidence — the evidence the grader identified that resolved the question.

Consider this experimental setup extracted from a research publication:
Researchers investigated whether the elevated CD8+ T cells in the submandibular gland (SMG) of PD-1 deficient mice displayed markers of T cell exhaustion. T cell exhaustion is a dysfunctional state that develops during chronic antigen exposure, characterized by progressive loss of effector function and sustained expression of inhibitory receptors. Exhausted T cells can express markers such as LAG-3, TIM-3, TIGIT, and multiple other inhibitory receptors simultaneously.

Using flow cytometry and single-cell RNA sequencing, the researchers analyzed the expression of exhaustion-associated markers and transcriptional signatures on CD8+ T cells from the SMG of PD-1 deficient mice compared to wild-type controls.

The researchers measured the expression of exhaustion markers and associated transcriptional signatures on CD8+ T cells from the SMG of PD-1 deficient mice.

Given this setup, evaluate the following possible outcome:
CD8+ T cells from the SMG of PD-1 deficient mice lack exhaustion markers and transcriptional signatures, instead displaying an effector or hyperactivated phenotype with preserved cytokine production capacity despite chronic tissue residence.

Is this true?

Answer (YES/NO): NO